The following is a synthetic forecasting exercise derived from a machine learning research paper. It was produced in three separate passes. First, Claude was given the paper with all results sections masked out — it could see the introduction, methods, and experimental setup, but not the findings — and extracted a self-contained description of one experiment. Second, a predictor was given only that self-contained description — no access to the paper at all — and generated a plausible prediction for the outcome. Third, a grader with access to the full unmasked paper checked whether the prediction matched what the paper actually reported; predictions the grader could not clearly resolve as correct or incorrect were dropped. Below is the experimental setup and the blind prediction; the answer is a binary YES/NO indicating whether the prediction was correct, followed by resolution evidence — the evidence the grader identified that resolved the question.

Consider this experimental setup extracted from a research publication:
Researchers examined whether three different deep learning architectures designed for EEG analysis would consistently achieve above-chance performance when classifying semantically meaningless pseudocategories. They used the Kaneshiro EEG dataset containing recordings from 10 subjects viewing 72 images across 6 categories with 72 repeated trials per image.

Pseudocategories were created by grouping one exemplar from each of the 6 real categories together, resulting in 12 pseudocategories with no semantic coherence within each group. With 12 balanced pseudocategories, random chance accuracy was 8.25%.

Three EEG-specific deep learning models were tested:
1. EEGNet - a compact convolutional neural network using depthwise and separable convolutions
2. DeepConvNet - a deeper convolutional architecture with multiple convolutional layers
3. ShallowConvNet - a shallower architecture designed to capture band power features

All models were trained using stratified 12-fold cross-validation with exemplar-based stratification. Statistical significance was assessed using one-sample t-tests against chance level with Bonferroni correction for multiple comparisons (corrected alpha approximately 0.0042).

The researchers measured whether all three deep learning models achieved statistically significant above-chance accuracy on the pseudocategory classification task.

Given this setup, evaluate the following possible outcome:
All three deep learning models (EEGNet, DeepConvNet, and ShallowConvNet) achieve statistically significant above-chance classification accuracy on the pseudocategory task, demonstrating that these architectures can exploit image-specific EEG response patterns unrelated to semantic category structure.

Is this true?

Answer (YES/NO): YES